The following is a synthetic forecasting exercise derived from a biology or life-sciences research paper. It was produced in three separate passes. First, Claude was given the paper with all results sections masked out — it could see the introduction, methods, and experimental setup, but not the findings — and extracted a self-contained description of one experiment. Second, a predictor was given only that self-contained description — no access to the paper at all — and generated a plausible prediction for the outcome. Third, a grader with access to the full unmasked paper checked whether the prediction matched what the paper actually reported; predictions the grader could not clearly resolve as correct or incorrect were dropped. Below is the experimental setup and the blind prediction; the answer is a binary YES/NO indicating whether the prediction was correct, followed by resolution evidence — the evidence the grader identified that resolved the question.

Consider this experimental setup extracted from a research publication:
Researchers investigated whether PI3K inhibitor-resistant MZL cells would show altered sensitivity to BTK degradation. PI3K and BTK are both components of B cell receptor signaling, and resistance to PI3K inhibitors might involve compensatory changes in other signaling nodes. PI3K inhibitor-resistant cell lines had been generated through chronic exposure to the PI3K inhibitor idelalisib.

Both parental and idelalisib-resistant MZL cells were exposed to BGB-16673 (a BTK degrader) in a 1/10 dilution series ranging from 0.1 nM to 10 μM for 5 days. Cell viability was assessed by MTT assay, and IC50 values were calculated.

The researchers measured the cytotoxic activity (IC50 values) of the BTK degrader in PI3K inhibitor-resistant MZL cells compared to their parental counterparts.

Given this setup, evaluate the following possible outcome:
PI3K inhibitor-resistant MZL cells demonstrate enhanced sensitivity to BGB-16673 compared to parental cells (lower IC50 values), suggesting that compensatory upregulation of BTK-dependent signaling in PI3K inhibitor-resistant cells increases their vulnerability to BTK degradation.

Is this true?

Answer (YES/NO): NO